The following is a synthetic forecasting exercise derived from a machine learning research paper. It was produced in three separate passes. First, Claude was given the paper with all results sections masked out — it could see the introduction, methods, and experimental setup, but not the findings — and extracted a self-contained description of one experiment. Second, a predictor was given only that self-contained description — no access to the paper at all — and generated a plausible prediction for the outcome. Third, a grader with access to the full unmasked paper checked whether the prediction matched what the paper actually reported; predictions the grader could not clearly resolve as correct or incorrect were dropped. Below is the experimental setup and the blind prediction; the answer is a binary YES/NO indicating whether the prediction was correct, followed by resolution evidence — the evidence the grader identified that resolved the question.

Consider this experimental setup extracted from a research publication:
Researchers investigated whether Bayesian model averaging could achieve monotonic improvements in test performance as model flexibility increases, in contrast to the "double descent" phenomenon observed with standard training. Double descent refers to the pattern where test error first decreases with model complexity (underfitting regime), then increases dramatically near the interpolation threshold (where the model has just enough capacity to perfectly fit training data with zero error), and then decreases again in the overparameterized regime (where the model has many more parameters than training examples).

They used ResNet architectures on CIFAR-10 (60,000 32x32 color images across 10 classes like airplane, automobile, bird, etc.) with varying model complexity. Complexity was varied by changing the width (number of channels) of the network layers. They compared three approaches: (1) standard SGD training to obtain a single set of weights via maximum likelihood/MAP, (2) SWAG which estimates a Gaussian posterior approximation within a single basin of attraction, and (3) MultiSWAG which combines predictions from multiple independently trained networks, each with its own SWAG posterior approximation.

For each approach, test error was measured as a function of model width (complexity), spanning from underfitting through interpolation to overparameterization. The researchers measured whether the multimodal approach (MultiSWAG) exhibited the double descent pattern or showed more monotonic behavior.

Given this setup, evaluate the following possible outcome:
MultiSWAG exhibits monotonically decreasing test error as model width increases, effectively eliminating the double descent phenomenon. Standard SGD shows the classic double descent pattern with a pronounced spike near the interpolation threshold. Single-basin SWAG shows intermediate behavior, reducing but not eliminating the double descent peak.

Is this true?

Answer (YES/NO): YES